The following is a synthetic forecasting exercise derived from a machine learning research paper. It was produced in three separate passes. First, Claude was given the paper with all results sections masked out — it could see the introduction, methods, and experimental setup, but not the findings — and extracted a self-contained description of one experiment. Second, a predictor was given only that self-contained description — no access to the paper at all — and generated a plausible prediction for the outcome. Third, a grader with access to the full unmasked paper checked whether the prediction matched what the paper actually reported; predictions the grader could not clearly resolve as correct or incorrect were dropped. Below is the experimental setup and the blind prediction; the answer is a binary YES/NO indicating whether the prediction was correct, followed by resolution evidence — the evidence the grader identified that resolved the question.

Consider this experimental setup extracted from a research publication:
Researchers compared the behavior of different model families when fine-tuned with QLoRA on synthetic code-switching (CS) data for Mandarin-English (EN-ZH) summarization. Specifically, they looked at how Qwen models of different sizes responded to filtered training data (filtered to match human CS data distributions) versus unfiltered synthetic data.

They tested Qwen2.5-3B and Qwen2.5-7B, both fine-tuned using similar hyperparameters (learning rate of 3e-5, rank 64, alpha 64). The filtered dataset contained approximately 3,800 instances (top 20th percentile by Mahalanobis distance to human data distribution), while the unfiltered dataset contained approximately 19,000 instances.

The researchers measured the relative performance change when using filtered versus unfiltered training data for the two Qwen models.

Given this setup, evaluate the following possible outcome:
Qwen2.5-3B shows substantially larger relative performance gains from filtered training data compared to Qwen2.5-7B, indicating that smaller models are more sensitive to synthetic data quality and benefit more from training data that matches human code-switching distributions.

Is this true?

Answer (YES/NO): NO